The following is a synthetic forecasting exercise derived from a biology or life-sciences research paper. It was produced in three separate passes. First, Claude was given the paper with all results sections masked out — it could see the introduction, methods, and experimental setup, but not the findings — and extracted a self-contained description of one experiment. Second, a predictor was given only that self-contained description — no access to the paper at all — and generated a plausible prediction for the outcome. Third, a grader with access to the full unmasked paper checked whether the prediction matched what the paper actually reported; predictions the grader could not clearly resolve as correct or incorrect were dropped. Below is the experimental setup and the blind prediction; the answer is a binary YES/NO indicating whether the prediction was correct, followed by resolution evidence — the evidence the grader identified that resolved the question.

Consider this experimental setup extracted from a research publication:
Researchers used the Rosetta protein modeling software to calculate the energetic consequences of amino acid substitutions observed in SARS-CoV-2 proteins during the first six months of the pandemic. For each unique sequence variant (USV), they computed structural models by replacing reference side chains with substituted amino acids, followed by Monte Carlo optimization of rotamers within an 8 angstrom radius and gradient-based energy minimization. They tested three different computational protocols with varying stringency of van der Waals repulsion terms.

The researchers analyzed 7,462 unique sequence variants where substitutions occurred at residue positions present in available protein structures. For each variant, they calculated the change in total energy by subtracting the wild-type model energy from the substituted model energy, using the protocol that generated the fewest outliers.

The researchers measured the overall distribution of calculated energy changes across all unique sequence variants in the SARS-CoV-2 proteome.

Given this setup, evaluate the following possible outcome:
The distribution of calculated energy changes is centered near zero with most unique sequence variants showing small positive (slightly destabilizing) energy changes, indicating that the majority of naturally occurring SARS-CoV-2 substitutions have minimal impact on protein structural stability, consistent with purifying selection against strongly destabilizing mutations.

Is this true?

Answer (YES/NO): NO